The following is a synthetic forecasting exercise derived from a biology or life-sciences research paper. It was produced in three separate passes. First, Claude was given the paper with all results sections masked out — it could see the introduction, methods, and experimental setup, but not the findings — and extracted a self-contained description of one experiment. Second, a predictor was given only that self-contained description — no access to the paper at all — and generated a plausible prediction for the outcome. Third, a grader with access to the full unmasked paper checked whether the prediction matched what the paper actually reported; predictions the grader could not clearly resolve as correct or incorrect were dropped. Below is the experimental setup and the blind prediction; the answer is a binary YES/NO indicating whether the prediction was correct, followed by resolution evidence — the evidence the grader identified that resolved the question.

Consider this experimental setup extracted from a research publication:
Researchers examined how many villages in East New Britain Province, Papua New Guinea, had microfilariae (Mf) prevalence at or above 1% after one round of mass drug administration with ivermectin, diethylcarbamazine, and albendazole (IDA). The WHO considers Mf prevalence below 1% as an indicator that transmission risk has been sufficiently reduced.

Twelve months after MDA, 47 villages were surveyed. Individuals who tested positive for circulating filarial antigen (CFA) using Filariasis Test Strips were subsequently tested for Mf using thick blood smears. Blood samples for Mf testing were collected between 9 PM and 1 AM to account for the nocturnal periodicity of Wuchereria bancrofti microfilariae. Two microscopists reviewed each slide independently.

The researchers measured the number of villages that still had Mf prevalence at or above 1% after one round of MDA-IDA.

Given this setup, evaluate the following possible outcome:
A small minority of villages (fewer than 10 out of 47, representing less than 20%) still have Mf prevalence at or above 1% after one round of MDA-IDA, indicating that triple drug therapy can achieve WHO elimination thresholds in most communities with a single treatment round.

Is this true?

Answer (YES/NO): YES